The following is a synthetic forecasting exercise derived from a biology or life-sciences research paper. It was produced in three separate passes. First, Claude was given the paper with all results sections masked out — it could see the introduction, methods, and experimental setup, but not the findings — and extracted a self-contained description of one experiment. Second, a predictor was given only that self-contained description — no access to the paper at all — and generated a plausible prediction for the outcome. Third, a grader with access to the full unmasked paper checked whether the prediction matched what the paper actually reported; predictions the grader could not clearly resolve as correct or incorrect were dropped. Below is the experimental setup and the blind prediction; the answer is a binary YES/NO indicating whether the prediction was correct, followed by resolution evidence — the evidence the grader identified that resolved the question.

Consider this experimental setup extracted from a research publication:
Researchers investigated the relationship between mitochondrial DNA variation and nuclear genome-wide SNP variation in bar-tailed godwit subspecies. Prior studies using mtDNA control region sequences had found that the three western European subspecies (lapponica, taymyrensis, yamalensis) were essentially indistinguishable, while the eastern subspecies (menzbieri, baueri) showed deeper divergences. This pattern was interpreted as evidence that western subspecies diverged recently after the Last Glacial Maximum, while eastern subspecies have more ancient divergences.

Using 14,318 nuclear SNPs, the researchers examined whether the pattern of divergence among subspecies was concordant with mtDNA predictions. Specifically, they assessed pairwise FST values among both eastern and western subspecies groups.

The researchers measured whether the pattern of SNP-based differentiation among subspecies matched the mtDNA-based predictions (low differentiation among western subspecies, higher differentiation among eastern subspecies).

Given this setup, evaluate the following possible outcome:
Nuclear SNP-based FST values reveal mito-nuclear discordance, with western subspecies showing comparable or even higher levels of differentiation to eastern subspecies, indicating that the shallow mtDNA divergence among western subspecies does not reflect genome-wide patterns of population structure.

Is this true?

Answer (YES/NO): YES